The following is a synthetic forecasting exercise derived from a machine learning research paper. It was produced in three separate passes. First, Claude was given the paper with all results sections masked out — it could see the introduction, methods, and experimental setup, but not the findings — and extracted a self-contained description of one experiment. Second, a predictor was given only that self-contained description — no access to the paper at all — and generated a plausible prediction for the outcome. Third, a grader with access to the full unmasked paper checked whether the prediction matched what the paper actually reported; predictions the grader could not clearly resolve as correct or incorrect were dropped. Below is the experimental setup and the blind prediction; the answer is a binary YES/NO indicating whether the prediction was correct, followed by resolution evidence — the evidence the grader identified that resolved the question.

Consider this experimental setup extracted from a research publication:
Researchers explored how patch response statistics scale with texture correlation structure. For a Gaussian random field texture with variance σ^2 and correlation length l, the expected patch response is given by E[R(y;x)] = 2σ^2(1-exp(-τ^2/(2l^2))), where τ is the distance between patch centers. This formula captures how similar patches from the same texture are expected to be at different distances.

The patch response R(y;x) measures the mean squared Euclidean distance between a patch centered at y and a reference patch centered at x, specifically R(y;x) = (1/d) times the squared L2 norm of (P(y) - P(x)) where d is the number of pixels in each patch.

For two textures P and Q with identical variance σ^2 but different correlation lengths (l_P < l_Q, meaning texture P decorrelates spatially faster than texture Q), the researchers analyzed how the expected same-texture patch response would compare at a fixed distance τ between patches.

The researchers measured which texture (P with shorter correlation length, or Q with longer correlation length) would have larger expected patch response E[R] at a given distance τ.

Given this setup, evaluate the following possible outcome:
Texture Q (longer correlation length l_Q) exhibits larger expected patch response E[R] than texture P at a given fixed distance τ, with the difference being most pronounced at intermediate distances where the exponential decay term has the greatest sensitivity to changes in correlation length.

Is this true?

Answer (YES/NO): NO